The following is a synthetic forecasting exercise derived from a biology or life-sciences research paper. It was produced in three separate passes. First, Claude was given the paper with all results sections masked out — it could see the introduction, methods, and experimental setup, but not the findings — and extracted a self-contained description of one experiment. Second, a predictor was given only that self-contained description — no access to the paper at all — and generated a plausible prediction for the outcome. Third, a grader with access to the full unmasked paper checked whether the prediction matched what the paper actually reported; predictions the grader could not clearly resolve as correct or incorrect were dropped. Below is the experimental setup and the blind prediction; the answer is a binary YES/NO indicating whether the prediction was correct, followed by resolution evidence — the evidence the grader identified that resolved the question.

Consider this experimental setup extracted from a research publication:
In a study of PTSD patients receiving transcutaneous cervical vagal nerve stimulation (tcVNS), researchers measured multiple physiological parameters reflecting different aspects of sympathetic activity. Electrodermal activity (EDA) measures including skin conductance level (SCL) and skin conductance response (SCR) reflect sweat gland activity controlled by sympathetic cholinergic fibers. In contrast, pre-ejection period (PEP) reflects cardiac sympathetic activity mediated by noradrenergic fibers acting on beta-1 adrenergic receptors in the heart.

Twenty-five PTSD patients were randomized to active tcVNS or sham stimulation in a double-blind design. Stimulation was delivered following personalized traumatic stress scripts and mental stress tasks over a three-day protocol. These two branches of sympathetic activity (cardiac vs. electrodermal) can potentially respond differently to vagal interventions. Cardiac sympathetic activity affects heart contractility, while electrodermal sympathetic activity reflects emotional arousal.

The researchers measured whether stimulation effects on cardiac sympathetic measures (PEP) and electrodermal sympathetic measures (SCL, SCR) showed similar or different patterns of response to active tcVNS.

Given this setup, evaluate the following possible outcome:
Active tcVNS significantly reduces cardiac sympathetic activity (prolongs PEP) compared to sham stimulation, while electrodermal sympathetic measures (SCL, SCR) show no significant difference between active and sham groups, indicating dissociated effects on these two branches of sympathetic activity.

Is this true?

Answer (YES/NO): NO